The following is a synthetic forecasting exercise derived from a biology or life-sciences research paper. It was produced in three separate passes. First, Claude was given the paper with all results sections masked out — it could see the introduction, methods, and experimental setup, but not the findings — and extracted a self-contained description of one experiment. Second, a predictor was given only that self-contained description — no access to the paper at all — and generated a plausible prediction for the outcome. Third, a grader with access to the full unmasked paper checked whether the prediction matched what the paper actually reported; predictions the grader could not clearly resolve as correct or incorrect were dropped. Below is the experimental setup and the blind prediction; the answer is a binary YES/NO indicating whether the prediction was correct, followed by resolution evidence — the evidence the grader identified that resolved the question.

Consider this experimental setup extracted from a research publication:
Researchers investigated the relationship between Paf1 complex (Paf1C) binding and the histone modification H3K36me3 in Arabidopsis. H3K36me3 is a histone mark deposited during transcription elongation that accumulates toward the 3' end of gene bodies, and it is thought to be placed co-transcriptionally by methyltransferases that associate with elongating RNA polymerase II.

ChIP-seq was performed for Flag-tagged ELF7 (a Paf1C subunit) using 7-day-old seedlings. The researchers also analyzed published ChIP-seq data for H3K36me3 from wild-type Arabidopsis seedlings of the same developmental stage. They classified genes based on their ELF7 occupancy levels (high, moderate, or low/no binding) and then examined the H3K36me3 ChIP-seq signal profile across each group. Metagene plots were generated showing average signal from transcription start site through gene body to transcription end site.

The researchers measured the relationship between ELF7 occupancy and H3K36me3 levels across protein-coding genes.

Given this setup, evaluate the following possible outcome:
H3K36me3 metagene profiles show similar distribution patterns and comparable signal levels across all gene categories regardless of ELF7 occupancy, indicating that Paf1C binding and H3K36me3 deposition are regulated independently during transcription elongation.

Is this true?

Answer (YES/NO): NO